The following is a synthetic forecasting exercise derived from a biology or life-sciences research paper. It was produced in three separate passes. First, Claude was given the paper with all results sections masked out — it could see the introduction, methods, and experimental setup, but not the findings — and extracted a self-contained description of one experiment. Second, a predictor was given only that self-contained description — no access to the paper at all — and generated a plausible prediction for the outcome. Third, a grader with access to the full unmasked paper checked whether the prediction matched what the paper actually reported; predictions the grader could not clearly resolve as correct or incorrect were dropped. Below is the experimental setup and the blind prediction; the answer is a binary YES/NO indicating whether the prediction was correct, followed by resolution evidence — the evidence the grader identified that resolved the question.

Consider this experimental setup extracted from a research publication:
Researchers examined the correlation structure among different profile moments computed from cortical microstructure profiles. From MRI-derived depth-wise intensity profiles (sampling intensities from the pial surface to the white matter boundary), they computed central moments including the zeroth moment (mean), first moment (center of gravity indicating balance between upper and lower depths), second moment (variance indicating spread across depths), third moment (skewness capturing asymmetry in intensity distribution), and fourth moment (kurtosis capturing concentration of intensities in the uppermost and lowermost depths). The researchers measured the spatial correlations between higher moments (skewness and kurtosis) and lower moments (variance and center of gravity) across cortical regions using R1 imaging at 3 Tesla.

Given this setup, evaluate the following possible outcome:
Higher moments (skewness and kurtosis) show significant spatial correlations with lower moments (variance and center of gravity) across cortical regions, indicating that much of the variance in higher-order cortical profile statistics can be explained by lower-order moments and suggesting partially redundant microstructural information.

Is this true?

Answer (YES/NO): YES